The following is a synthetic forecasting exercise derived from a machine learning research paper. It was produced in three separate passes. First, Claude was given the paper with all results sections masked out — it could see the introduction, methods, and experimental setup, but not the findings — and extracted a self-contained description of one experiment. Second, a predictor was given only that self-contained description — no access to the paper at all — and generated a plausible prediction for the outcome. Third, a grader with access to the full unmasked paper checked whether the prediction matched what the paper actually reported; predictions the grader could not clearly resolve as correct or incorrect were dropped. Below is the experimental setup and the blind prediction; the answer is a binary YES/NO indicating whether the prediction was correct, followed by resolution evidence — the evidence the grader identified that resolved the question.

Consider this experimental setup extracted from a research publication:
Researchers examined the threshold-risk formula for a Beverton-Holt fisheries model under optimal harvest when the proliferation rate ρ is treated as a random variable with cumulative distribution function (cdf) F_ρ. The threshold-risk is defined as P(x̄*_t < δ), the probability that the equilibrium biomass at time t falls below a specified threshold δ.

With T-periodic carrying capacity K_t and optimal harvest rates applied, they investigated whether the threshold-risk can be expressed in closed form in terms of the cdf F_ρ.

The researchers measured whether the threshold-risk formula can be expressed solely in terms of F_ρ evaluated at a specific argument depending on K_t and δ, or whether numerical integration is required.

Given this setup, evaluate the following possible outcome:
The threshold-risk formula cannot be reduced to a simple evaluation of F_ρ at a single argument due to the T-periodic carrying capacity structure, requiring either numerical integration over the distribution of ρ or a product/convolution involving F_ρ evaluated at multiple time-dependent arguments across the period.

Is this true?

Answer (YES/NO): NO